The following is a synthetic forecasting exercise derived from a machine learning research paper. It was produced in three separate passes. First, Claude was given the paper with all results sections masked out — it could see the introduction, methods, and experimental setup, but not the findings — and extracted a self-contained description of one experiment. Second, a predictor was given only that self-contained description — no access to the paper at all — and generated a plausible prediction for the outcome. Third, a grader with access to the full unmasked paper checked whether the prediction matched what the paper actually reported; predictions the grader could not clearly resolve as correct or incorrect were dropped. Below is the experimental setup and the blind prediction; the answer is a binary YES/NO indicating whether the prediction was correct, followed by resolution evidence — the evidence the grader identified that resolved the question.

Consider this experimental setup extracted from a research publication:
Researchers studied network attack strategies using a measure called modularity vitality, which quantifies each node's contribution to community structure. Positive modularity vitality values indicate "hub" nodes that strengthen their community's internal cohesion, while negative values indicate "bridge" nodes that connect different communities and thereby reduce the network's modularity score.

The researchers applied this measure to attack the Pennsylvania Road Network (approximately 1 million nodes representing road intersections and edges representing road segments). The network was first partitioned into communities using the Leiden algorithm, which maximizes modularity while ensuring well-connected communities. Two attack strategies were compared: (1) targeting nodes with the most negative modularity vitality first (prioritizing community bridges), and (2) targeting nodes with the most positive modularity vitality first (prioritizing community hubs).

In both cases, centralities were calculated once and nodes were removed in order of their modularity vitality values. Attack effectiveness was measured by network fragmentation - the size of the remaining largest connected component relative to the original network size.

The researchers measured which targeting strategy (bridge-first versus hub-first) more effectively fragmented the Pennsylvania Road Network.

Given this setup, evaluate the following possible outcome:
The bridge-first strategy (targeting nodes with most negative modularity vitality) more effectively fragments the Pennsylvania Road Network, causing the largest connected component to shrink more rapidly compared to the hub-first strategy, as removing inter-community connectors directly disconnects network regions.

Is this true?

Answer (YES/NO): YES